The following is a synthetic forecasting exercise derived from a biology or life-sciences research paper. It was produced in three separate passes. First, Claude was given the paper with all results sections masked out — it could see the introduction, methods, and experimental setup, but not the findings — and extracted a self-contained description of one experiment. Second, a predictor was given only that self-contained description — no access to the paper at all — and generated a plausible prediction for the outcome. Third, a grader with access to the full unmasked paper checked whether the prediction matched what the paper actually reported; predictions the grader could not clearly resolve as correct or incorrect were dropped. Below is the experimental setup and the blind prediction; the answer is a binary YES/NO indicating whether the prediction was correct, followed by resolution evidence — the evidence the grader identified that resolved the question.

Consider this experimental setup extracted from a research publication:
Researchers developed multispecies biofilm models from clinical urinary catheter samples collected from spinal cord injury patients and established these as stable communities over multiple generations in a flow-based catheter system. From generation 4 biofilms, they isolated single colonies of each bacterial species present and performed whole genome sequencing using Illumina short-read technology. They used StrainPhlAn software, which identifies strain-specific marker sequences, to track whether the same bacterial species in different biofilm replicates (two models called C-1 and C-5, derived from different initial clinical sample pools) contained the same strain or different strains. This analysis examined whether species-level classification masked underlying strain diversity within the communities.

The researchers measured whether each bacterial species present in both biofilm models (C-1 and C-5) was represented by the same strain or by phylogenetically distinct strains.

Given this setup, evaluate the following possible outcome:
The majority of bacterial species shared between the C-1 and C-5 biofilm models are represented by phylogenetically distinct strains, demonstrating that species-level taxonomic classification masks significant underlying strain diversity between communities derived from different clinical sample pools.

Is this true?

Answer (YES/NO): YES